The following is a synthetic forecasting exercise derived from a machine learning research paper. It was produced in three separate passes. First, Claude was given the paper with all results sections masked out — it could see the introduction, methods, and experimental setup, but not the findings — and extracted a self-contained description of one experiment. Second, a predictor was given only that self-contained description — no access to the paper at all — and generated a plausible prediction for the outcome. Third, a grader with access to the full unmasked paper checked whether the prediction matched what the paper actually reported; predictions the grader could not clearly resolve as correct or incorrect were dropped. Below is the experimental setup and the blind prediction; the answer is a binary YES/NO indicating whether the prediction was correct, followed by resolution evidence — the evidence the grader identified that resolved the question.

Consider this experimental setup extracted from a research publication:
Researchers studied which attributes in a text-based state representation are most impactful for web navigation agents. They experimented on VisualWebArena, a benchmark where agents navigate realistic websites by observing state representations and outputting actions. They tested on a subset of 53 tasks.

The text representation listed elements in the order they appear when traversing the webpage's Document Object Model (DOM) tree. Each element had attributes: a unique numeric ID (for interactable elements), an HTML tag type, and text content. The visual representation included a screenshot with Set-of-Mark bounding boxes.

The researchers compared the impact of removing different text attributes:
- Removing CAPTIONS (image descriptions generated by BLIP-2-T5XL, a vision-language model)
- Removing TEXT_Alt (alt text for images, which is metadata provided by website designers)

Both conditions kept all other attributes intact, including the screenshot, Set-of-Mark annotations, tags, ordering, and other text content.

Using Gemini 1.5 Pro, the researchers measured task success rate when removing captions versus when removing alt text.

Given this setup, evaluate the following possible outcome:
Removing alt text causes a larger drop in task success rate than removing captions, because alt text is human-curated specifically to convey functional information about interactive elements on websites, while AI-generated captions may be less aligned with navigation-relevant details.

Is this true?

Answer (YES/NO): NO